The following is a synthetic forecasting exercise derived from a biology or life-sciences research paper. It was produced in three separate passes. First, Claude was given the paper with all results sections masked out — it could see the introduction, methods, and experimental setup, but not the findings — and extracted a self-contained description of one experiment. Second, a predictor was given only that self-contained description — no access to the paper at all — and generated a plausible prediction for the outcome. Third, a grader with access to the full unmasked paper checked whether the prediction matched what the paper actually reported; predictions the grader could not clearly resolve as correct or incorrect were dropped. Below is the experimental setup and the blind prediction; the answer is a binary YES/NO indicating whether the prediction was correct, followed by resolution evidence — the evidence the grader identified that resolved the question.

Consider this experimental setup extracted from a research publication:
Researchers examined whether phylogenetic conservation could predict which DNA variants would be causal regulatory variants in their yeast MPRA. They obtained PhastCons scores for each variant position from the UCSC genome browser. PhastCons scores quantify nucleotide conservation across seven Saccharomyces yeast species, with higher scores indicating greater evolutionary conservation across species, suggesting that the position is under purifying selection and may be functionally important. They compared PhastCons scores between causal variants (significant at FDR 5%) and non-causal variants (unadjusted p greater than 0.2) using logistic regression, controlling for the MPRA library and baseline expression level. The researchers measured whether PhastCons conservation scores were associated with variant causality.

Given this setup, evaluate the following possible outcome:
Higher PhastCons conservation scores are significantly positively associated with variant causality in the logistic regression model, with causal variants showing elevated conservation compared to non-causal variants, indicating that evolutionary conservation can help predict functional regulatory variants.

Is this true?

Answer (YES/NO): YES